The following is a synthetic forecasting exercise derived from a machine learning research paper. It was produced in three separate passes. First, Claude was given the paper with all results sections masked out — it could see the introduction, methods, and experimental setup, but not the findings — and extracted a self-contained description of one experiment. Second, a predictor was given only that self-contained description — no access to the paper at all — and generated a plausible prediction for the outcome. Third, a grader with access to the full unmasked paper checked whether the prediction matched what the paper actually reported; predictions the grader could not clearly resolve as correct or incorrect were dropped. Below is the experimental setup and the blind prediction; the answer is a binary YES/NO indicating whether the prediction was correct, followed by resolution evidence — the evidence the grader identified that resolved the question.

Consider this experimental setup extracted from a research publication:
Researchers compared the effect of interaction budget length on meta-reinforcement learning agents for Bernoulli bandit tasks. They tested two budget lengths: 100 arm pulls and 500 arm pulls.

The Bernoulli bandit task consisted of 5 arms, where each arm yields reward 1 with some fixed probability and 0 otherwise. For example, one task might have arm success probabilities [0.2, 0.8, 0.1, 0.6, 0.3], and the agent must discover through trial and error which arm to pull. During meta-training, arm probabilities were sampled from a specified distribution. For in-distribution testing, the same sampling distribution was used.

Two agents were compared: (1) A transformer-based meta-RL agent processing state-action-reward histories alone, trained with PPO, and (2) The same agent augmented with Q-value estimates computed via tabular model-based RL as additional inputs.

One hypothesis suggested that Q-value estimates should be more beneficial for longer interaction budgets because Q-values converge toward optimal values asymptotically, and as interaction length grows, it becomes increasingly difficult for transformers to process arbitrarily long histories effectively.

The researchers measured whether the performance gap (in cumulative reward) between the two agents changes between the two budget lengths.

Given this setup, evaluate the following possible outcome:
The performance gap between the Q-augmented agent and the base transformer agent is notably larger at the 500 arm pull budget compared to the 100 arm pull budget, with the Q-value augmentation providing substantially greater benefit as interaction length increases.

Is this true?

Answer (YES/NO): NO